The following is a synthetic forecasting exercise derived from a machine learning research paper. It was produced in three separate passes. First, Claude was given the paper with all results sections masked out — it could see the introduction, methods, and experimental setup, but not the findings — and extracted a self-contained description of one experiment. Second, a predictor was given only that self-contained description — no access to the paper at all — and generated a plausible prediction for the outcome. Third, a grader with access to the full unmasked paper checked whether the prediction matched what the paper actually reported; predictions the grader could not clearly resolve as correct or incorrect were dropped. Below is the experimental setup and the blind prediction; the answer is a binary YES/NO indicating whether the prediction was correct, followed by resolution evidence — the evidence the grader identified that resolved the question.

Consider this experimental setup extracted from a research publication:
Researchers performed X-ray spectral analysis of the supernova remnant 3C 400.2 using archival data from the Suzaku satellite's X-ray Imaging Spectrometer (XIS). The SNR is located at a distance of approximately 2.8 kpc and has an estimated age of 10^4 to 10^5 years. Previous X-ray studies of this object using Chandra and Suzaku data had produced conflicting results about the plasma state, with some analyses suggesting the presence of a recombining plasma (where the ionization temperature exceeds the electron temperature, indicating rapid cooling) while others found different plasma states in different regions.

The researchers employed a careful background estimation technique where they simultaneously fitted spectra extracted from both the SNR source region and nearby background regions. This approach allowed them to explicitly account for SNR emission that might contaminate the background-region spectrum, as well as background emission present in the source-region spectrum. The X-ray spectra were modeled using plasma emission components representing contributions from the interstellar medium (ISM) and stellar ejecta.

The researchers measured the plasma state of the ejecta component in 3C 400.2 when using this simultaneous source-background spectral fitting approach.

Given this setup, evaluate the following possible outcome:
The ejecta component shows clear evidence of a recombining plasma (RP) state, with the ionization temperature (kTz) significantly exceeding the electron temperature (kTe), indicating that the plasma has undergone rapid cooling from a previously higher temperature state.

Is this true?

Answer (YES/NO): NO